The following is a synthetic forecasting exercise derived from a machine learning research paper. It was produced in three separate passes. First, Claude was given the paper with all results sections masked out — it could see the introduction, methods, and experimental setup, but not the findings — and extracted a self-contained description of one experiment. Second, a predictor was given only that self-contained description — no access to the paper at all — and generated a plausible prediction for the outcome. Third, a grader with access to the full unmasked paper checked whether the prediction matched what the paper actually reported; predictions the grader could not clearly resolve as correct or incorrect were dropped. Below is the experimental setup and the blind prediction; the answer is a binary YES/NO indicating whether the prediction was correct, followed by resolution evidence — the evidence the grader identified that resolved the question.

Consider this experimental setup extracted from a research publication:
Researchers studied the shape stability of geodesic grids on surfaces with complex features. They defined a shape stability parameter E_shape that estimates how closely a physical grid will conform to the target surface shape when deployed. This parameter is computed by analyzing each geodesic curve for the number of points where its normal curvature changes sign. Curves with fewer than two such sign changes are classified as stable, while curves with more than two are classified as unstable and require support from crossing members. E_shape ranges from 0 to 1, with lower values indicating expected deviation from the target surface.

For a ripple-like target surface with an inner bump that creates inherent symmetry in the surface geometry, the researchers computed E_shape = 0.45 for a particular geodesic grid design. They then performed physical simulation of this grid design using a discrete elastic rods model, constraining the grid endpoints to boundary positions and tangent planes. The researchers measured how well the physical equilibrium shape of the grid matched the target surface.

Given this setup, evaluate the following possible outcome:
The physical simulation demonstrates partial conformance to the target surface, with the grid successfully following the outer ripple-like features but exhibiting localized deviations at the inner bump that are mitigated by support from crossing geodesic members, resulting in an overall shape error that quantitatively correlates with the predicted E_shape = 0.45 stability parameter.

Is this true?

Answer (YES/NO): NO